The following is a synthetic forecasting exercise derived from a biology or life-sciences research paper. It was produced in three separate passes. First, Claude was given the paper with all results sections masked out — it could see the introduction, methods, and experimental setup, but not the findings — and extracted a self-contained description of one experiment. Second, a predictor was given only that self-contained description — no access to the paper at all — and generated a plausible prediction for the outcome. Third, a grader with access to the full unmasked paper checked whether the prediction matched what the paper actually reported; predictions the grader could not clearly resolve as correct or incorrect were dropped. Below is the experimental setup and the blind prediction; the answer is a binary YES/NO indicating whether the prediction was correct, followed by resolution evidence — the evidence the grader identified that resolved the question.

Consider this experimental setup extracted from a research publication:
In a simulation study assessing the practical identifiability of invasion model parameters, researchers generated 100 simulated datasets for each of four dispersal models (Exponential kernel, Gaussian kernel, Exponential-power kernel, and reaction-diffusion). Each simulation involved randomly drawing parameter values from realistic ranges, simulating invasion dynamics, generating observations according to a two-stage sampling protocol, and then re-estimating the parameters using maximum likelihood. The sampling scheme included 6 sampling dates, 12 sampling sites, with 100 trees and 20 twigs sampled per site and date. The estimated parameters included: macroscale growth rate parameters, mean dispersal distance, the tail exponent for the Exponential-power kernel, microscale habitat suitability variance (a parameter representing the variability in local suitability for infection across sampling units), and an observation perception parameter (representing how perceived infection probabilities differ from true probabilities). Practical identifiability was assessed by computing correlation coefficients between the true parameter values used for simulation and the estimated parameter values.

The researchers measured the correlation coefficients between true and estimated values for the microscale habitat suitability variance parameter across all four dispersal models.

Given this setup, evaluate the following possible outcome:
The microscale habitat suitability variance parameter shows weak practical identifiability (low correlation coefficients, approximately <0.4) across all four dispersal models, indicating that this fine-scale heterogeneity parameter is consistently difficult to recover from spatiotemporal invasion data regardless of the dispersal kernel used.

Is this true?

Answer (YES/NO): NO